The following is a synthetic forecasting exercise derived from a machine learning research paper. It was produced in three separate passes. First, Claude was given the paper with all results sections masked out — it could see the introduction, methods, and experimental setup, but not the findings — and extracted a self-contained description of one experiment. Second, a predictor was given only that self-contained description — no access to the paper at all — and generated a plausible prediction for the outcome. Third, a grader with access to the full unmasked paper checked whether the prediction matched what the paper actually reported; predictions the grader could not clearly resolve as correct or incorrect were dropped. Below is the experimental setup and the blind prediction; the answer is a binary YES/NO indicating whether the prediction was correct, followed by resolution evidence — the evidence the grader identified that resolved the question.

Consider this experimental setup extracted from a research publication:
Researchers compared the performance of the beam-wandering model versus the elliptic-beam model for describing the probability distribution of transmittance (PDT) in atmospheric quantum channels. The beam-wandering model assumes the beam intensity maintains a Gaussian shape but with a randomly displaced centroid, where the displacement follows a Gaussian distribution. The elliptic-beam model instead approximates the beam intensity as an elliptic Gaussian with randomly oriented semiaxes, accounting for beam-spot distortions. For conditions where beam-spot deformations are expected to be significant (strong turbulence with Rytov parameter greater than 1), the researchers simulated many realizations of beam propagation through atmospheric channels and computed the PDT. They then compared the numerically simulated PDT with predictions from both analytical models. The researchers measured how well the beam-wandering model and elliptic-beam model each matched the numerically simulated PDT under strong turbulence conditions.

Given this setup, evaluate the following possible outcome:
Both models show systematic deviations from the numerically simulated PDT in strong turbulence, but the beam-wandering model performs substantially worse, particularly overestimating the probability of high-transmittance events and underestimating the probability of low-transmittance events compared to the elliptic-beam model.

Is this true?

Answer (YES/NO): NO